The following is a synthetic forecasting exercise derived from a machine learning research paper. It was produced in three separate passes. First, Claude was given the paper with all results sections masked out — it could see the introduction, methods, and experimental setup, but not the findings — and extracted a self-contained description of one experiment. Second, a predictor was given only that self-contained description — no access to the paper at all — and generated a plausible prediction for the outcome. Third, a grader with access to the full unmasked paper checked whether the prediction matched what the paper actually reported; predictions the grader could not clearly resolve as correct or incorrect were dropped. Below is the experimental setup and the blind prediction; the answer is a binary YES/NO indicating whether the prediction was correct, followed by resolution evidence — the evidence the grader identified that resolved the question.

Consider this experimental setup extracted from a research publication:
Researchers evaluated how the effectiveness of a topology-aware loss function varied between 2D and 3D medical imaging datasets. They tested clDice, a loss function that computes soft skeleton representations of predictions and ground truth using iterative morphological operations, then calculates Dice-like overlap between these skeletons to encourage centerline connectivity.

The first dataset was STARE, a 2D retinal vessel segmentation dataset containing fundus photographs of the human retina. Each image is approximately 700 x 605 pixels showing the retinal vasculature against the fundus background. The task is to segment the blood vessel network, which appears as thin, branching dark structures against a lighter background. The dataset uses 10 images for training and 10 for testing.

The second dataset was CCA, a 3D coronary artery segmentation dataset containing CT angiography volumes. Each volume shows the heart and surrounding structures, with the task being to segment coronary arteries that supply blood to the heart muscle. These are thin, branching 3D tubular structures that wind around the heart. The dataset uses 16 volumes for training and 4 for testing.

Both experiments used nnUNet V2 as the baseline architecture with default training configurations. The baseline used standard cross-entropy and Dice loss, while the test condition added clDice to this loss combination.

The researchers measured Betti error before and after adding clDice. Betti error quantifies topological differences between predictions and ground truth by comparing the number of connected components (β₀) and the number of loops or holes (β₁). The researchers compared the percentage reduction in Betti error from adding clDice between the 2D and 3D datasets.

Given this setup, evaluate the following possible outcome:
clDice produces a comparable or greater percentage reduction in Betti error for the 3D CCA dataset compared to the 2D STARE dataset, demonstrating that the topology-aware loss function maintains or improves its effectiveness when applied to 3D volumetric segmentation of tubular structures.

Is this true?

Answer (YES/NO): YES